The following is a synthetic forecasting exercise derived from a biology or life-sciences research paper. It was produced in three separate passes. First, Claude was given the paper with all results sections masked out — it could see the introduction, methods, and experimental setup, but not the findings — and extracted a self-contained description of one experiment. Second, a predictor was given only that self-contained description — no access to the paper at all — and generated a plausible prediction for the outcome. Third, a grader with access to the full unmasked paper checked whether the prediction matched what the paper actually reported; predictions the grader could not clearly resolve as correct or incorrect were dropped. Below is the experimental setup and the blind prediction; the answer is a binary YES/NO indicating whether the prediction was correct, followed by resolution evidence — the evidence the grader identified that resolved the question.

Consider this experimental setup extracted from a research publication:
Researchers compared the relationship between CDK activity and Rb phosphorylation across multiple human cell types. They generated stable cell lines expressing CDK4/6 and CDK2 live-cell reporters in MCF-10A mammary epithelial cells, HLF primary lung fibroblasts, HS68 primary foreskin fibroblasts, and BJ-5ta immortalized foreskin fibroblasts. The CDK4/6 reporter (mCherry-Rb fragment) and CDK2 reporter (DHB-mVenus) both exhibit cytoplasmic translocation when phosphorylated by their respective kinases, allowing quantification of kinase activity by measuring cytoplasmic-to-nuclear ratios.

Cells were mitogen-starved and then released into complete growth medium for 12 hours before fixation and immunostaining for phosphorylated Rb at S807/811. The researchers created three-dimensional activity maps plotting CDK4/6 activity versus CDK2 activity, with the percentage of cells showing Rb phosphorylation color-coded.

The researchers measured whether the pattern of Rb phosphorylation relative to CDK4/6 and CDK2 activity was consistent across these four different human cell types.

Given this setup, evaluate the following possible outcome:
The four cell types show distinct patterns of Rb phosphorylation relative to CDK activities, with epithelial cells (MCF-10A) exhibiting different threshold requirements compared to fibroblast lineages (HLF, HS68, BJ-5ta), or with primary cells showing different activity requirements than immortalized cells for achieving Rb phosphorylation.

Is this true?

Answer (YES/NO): NO